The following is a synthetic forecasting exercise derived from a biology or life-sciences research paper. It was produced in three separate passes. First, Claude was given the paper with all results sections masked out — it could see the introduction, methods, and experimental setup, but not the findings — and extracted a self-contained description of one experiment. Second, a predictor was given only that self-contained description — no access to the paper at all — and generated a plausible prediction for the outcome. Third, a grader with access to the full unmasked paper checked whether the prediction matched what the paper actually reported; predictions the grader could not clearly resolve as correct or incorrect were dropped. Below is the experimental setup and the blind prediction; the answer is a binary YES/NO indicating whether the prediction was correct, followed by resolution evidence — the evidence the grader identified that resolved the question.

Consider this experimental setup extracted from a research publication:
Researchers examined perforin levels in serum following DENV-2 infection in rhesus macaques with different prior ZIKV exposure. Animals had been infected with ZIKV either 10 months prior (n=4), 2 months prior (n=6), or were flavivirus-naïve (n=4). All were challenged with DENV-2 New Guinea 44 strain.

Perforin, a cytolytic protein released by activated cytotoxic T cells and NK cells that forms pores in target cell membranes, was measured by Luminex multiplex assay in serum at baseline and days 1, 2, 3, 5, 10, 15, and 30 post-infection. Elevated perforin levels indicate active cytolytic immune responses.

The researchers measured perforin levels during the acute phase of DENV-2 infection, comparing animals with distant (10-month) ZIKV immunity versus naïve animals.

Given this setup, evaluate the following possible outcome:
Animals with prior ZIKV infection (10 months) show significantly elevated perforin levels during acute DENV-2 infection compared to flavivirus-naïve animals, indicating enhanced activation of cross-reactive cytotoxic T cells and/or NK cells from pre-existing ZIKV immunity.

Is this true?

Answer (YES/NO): YES